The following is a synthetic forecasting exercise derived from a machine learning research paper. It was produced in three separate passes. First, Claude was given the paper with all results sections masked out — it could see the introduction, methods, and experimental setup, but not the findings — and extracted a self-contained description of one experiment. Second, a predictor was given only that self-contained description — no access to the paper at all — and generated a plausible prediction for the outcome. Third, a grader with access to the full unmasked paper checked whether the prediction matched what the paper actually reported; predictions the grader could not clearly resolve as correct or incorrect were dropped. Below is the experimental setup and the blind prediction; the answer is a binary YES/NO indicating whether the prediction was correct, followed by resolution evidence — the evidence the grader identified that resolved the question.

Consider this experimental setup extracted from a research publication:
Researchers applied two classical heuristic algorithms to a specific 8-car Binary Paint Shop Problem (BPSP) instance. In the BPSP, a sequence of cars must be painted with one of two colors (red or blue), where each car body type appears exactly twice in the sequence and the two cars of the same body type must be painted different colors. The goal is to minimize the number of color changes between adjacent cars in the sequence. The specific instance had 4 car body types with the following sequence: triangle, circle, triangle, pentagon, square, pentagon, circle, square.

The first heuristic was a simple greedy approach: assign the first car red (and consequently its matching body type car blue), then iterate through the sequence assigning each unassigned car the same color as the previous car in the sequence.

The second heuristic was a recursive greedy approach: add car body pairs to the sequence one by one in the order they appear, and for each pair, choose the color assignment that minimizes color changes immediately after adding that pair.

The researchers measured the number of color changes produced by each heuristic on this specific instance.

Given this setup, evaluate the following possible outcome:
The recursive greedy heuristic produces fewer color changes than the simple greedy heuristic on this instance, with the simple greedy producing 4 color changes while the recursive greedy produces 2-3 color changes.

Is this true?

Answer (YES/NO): YES